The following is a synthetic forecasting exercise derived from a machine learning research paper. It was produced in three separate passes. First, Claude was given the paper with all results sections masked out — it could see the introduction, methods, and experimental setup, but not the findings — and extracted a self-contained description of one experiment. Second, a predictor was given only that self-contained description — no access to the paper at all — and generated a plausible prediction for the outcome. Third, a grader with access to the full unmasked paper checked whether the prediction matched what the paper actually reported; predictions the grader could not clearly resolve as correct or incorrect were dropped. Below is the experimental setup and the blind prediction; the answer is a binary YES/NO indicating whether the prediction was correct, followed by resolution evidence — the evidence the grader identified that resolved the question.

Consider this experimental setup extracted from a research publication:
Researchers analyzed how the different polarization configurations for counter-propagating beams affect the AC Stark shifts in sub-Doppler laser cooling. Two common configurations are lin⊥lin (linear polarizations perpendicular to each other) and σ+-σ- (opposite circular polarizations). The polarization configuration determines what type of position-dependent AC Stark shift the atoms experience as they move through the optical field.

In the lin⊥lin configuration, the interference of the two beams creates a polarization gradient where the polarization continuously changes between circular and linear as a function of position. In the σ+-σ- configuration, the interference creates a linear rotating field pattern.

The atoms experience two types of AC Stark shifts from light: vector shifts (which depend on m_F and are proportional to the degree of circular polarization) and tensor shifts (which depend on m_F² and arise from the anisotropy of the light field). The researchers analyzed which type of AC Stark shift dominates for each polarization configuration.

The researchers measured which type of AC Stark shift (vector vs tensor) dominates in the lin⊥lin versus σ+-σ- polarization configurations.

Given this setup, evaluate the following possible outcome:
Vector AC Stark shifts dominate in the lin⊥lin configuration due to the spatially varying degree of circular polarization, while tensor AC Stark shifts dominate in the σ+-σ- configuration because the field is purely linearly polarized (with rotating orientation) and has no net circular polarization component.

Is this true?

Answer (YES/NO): YES